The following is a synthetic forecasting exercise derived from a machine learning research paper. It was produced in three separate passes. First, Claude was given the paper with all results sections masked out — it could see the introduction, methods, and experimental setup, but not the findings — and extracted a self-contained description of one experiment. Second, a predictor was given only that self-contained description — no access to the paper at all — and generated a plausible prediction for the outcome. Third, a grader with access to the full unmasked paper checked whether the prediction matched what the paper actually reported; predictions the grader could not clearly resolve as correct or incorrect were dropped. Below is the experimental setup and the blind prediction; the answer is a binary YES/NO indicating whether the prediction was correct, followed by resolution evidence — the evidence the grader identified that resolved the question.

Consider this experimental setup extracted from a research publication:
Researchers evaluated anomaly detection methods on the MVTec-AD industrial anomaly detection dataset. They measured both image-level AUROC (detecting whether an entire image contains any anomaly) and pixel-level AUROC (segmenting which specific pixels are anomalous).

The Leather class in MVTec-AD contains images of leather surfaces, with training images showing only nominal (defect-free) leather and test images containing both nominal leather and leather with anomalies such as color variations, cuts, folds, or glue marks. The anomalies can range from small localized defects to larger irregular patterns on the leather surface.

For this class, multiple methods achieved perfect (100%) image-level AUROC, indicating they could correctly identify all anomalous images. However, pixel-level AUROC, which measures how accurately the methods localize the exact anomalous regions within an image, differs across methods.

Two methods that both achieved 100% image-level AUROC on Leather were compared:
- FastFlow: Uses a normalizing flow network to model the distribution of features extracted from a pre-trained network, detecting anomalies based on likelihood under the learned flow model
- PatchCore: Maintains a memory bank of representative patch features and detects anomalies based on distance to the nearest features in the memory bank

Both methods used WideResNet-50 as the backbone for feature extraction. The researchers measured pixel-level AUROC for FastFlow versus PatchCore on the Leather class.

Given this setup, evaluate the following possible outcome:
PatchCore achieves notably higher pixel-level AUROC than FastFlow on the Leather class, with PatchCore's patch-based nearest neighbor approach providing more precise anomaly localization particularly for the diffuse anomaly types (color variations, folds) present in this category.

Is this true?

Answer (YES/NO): NO